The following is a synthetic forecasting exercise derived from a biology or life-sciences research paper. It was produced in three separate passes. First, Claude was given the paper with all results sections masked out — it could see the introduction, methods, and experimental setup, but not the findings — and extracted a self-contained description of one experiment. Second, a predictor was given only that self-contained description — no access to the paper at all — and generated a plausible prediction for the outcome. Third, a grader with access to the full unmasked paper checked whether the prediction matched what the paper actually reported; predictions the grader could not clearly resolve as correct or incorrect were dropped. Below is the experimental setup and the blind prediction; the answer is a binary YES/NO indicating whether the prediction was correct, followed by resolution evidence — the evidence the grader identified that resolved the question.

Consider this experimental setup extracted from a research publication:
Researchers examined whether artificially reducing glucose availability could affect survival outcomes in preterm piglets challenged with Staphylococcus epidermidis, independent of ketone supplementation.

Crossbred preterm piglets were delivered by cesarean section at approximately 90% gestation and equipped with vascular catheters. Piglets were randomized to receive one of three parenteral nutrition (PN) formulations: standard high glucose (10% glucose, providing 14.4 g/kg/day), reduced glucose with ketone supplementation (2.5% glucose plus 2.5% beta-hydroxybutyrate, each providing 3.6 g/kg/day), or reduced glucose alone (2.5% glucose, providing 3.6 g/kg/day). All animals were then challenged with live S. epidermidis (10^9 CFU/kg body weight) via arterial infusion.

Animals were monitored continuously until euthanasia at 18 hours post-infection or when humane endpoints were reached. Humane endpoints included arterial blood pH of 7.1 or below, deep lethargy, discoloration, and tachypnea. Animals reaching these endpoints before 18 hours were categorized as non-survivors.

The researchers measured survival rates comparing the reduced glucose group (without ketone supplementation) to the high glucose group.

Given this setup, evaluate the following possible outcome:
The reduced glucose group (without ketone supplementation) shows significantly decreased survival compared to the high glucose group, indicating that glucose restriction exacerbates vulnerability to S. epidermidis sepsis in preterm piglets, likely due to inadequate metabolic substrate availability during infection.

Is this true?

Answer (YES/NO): NO